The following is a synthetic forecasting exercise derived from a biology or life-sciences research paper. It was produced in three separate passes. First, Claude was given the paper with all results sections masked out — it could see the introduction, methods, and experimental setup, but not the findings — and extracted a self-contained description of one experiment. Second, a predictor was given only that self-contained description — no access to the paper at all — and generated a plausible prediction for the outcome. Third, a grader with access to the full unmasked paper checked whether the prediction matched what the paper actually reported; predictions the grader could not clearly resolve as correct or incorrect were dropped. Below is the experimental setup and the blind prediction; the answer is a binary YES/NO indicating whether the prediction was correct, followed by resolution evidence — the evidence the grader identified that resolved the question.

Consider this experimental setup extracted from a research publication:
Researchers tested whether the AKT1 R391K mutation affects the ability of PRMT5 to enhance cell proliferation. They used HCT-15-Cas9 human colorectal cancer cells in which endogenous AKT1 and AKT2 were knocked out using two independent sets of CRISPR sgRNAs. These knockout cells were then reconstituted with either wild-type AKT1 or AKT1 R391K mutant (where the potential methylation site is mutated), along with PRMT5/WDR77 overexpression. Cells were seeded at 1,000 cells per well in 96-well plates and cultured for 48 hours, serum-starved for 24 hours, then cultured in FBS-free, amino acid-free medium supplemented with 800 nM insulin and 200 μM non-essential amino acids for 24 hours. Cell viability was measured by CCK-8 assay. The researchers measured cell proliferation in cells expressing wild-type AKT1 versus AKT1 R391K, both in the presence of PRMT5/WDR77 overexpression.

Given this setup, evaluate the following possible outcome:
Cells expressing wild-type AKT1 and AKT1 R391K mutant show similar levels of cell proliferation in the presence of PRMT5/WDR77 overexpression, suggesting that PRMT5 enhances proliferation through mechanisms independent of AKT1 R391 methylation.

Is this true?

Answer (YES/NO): NO